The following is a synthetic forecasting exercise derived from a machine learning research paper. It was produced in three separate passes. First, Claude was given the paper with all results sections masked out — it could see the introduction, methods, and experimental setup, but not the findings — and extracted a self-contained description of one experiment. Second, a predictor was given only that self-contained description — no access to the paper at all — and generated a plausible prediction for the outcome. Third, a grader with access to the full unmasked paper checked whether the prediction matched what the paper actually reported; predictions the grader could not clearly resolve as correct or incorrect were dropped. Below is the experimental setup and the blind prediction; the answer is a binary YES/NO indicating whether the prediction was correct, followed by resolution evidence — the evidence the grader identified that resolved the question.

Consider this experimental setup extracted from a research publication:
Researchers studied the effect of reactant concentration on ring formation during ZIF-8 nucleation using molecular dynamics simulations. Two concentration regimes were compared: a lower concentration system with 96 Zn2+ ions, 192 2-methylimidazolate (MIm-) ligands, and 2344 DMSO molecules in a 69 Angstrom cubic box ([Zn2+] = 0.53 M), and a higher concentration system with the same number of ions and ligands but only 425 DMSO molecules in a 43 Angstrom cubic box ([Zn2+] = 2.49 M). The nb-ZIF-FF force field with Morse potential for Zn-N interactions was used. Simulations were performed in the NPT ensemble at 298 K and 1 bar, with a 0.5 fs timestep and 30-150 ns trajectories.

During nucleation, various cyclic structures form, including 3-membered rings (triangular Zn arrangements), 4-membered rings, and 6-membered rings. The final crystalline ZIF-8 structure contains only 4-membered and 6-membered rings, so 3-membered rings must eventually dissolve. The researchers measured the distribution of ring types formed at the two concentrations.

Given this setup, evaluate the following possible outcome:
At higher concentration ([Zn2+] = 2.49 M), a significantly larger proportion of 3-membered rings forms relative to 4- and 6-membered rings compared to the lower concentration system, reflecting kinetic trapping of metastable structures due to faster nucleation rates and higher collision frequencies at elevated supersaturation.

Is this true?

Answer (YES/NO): NO